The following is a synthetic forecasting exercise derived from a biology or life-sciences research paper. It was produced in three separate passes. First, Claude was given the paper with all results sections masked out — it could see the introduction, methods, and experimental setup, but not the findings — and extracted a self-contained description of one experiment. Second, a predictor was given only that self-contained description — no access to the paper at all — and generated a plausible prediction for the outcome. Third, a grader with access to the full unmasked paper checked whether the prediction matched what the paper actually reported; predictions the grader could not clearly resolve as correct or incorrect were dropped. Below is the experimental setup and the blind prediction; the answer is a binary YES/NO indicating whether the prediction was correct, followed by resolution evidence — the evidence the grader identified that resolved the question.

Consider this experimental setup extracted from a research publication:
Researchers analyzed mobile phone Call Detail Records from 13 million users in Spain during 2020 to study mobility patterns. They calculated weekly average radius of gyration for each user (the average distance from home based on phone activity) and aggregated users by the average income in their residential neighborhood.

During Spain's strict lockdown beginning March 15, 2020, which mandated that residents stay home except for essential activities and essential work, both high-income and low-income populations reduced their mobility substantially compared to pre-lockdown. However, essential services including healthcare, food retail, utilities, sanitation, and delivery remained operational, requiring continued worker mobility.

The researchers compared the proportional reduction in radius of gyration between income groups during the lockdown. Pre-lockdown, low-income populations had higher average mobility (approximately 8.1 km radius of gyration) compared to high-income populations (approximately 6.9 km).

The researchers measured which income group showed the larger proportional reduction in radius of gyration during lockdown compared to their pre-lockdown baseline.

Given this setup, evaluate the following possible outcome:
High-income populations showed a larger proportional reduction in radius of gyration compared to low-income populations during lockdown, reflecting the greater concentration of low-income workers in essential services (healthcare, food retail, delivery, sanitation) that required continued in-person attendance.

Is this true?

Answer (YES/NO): YES